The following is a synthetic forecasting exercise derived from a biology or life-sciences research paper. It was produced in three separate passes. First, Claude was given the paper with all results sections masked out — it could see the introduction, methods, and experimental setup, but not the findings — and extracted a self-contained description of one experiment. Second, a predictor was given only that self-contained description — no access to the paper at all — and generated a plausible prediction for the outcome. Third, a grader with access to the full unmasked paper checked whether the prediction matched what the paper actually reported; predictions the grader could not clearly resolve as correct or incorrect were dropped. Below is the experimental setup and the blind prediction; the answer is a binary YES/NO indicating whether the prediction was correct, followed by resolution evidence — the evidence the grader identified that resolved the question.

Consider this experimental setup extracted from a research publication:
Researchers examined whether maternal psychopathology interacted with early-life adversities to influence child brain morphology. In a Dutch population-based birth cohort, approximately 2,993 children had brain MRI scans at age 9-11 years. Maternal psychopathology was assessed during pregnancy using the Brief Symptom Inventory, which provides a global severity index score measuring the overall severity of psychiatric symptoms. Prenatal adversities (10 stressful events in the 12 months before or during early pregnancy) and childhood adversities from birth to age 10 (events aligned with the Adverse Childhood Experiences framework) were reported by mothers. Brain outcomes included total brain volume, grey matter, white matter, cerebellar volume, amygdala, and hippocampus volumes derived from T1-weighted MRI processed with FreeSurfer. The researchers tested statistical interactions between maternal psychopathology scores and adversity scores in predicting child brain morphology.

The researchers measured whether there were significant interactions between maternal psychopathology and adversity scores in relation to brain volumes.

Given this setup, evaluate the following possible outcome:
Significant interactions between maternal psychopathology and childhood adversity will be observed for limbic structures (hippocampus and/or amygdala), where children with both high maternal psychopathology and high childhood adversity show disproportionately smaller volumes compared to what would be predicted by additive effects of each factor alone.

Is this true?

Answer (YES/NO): NO